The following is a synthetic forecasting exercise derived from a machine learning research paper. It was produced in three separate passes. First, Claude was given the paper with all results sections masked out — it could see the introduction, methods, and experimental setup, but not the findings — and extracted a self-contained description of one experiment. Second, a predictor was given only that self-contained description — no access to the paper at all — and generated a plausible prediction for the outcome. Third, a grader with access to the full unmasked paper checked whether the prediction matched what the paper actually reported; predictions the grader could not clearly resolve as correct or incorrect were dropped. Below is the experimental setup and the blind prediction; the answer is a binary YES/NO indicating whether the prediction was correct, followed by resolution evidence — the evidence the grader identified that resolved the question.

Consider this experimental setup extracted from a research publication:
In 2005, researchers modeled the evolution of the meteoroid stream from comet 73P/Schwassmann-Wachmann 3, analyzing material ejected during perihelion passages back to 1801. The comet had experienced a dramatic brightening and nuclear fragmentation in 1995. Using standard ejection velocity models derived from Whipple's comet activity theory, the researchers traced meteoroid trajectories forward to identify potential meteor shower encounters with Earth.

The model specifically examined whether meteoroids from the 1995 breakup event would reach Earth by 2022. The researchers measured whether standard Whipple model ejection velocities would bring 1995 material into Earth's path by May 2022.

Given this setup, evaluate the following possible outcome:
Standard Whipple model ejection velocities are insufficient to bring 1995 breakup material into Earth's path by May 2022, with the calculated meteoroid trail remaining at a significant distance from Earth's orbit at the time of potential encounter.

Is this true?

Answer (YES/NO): YES